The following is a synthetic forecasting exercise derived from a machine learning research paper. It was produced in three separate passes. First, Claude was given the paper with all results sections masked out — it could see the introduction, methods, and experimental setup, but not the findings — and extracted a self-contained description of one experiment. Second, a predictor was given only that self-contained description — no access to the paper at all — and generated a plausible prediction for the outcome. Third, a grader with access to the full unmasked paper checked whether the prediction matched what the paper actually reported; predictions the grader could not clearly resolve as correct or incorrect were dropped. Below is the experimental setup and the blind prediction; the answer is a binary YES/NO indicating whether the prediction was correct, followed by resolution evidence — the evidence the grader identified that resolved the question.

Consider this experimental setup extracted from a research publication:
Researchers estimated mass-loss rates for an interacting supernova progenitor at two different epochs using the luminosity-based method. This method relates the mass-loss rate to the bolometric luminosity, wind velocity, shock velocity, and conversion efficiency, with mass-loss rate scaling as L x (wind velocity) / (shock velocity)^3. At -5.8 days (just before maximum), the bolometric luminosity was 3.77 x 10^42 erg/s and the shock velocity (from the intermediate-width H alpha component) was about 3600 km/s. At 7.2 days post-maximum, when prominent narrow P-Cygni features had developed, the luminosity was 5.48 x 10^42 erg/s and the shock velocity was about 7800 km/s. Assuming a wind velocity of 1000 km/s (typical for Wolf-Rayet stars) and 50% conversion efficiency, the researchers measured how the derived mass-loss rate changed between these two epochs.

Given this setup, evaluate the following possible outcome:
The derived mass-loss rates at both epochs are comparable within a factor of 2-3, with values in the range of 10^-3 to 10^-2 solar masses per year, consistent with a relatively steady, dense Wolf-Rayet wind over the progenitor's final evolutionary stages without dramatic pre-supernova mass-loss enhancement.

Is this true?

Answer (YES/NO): NO